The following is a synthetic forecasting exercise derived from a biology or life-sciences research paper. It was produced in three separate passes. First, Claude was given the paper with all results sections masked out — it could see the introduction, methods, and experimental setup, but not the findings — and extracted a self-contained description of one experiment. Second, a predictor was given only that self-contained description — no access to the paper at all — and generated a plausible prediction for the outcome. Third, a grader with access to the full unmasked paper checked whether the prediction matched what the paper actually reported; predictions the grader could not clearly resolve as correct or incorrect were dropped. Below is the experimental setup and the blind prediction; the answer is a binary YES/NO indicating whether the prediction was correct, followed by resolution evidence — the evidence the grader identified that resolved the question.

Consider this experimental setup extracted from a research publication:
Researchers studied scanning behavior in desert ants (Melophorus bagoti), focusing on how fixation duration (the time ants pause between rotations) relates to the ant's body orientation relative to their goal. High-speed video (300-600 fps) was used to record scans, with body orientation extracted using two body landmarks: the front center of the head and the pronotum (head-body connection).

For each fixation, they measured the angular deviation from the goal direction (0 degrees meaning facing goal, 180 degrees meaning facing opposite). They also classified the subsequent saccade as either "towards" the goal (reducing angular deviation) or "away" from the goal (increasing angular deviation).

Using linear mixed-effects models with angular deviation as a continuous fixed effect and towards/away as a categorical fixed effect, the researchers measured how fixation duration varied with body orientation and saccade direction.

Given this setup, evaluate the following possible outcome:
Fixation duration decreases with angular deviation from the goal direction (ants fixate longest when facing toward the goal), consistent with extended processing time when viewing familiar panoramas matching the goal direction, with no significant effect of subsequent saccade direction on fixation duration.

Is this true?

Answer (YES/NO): NO